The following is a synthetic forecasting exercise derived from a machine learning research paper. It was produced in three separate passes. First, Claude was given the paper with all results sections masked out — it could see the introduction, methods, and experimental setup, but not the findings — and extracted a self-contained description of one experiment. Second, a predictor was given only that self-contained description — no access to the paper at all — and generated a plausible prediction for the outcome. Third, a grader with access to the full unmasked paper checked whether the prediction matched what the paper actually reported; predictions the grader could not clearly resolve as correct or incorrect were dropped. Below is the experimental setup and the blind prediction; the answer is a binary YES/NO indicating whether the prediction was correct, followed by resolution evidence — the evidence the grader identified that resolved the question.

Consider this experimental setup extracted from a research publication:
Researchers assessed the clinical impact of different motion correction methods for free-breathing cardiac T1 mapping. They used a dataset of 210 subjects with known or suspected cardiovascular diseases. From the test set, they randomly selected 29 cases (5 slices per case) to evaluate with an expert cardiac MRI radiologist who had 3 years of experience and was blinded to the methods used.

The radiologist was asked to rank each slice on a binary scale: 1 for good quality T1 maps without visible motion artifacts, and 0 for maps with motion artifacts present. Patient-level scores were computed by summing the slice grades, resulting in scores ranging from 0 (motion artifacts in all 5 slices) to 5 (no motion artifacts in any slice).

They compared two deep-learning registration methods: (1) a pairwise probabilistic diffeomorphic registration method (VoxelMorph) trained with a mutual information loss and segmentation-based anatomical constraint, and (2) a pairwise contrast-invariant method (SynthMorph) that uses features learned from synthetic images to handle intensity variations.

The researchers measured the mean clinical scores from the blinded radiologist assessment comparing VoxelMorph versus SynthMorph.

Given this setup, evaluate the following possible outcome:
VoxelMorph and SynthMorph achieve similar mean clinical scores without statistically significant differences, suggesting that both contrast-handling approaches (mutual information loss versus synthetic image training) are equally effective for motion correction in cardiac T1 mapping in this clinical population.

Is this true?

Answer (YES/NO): NO